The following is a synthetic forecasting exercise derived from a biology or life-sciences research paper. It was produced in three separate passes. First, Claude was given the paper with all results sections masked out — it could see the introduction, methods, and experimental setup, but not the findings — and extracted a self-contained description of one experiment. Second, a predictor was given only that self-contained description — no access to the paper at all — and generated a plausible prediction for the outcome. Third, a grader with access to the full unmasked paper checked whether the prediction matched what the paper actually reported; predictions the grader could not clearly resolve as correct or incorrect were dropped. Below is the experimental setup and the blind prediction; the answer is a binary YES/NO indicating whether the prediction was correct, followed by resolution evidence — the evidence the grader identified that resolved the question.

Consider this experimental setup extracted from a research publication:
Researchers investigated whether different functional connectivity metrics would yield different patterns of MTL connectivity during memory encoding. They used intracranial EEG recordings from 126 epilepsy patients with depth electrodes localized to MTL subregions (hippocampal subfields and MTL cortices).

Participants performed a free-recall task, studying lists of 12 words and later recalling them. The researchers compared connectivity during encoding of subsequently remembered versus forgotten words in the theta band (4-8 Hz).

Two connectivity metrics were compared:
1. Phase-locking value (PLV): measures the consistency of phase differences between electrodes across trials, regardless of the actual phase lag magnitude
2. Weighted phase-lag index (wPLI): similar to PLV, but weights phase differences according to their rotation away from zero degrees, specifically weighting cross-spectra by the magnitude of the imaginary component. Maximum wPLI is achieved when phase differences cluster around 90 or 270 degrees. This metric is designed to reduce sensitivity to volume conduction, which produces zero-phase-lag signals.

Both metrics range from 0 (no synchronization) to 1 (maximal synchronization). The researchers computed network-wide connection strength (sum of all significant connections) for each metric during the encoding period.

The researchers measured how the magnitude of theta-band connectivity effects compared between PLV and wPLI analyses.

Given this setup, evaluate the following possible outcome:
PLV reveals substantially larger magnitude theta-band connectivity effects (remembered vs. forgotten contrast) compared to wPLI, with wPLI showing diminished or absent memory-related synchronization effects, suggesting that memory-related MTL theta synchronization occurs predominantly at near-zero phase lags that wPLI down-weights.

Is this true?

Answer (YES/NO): YES